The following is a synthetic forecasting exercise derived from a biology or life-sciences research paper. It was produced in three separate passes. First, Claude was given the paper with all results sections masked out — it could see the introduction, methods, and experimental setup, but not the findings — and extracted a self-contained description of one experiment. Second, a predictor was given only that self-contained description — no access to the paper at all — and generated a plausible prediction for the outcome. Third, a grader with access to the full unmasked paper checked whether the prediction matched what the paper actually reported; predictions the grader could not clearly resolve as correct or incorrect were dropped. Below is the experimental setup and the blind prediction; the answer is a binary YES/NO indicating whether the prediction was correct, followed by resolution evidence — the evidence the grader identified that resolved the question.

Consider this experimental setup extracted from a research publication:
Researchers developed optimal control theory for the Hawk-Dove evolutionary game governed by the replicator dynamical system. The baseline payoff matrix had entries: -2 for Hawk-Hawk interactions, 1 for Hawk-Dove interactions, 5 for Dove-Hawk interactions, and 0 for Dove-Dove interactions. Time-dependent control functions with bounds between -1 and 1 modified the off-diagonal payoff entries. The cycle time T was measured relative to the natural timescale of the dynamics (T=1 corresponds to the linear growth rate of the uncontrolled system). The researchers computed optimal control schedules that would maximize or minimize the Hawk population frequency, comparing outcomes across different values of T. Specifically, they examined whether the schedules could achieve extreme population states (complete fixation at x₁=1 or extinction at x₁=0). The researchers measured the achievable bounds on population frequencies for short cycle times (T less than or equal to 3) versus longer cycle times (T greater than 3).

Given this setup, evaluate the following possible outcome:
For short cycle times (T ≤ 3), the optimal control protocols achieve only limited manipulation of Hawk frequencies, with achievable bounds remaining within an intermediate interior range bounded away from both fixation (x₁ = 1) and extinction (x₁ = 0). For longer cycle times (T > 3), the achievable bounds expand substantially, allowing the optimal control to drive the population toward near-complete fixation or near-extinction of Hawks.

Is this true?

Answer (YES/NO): YES